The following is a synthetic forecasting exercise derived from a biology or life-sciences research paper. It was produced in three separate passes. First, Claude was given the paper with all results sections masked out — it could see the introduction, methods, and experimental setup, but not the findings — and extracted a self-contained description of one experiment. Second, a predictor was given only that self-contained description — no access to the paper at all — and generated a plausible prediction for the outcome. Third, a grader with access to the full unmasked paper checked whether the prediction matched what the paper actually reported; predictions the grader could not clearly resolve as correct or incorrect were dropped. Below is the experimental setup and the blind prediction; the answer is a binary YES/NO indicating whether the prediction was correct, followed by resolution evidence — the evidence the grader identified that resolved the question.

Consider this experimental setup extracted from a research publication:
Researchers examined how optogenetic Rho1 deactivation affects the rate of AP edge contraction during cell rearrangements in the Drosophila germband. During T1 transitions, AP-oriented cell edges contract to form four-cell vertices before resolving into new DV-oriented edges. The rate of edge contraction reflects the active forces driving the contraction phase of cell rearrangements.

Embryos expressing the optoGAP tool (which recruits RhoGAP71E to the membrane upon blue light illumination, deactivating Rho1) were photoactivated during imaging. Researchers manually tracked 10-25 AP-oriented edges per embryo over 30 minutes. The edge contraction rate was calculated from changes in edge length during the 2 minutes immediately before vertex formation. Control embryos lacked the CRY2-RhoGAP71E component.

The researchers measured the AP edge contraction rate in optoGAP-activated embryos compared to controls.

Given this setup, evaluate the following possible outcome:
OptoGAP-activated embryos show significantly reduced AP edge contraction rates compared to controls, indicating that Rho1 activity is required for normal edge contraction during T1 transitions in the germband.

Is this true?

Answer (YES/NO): YES